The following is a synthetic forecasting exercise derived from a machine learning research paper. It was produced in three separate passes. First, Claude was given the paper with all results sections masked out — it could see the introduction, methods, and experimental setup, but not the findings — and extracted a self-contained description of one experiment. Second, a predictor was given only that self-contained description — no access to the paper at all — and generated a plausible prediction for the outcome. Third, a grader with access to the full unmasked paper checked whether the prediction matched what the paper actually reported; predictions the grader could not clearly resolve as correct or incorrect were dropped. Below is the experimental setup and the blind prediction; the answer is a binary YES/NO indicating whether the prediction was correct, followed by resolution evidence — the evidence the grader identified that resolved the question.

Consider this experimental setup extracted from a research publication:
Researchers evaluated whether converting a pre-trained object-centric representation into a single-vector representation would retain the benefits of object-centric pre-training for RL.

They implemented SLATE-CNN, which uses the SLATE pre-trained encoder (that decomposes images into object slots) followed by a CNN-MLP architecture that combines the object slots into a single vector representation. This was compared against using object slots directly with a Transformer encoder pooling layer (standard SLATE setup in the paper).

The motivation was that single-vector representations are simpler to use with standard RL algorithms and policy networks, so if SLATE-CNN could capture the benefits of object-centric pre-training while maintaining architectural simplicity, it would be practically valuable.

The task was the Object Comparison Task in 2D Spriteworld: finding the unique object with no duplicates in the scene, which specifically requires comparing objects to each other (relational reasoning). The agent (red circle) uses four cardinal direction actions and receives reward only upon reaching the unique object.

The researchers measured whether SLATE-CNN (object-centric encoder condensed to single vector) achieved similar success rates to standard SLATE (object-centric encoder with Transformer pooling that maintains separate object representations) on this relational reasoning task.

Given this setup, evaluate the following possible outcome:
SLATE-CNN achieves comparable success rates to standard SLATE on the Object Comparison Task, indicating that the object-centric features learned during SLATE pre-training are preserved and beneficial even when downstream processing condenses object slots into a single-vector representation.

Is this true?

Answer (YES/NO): NO